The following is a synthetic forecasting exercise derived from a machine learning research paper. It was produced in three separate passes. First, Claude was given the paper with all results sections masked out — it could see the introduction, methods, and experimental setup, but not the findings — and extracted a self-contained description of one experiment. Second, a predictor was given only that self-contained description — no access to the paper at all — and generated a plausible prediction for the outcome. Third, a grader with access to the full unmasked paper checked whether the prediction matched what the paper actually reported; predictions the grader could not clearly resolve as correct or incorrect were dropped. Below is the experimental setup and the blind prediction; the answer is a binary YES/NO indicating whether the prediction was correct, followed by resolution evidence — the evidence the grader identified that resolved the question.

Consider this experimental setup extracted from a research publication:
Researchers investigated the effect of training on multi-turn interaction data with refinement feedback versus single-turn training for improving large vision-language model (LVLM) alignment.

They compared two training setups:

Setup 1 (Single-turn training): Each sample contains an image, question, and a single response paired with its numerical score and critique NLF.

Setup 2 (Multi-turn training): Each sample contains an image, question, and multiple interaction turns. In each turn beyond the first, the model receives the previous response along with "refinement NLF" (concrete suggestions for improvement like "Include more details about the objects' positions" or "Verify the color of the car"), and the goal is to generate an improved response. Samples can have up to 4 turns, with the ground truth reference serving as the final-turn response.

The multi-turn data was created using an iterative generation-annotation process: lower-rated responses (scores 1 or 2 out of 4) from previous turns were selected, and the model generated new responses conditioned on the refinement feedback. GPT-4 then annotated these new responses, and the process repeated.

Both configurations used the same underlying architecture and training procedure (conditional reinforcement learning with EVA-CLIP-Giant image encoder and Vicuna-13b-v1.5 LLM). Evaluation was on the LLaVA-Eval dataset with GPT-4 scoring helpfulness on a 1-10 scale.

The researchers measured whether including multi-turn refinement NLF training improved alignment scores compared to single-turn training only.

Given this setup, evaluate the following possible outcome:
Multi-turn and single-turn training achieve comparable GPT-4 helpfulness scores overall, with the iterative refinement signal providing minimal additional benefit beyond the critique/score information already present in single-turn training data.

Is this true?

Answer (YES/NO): NO